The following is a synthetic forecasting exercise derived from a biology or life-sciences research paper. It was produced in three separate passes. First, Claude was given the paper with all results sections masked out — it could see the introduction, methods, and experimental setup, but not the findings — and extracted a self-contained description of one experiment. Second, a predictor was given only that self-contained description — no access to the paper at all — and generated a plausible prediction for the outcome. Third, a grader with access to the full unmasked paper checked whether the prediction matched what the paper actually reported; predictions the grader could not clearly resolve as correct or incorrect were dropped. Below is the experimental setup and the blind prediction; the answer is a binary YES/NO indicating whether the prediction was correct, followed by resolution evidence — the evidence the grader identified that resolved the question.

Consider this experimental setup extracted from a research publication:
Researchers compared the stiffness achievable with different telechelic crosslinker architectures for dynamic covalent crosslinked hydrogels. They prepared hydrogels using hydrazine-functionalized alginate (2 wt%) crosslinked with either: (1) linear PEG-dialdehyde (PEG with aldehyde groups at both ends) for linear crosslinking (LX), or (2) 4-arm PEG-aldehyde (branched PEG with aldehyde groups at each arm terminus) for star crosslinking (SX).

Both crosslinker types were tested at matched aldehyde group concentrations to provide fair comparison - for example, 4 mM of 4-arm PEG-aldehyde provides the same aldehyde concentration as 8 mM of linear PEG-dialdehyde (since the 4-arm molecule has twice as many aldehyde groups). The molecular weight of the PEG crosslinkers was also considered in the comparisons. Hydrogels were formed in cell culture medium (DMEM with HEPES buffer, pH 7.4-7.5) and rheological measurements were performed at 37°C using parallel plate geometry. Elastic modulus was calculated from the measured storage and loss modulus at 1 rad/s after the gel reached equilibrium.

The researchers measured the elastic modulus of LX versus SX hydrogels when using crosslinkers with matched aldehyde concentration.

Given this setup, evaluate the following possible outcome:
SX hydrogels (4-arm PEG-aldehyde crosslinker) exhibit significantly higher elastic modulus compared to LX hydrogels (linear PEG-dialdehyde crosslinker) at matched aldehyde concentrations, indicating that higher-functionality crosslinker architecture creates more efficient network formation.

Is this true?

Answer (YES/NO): YES